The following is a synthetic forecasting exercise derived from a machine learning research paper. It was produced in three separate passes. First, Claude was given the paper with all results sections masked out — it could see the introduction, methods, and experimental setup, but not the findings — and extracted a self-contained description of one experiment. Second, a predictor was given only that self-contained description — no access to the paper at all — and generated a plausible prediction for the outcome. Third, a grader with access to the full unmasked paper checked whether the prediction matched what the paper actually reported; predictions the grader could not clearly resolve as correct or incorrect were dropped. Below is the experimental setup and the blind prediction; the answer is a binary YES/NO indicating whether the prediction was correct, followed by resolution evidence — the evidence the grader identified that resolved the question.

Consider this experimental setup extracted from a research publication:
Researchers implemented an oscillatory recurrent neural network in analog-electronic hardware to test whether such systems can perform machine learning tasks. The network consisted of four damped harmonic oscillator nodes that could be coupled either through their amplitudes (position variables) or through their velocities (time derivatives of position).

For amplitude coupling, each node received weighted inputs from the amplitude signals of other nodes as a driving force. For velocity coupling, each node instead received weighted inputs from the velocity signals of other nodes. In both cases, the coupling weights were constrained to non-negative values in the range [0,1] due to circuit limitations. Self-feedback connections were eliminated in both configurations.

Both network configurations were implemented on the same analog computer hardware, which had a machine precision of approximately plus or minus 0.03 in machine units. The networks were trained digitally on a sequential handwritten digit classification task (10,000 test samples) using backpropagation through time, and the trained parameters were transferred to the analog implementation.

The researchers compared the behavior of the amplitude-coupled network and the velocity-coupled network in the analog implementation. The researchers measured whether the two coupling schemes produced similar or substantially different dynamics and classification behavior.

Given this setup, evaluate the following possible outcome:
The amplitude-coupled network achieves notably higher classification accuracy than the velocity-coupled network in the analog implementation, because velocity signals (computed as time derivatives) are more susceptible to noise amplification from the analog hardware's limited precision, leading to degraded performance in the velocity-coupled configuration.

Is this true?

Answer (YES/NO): NO